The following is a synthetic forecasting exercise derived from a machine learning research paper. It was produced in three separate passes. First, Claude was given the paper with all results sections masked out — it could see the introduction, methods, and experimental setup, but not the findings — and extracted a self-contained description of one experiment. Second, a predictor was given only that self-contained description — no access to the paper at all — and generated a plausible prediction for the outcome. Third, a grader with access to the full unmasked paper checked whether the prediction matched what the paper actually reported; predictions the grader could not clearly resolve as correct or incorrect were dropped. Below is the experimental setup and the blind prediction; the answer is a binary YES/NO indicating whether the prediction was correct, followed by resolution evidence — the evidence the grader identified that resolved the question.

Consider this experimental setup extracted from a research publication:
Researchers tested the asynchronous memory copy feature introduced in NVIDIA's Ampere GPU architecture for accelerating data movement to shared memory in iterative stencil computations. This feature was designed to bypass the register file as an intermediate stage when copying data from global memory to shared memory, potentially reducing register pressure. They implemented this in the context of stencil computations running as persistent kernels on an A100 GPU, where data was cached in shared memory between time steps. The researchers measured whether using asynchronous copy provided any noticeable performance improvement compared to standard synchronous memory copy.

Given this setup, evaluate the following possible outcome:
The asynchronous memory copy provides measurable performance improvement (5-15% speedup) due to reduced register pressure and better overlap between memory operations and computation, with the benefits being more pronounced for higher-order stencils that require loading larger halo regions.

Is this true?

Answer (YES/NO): NO